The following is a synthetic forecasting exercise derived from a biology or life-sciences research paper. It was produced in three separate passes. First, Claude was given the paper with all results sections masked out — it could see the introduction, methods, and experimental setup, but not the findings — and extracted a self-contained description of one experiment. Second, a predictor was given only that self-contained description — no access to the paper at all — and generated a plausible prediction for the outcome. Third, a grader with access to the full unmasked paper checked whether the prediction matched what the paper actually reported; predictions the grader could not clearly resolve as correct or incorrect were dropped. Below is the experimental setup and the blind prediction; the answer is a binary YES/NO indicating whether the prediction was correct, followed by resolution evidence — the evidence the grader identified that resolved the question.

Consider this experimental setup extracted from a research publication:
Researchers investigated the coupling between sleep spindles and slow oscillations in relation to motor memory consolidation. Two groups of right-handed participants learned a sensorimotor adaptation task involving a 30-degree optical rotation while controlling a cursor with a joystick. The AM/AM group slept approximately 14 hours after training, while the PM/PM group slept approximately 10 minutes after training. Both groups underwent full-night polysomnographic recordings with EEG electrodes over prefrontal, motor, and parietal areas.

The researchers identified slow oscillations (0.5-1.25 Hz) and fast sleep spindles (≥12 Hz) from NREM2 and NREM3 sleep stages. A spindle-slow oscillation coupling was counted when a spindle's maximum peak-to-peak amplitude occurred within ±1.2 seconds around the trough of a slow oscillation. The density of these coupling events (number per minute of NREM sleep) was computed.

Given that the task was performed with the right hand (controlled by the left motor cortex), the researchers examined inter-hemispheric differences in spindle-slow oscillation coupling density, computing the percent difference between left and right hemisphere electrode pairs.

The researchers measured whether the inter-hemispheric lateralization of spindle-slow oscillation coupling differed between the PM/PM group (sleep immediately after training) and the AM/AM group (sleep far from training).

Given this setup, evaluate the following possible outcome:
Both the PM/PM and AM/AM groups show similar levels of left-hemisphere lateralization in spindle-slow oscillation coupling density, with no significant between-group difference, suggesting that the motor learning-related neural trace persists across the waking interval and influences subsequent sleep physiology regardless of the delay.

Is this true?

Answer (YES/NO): NO